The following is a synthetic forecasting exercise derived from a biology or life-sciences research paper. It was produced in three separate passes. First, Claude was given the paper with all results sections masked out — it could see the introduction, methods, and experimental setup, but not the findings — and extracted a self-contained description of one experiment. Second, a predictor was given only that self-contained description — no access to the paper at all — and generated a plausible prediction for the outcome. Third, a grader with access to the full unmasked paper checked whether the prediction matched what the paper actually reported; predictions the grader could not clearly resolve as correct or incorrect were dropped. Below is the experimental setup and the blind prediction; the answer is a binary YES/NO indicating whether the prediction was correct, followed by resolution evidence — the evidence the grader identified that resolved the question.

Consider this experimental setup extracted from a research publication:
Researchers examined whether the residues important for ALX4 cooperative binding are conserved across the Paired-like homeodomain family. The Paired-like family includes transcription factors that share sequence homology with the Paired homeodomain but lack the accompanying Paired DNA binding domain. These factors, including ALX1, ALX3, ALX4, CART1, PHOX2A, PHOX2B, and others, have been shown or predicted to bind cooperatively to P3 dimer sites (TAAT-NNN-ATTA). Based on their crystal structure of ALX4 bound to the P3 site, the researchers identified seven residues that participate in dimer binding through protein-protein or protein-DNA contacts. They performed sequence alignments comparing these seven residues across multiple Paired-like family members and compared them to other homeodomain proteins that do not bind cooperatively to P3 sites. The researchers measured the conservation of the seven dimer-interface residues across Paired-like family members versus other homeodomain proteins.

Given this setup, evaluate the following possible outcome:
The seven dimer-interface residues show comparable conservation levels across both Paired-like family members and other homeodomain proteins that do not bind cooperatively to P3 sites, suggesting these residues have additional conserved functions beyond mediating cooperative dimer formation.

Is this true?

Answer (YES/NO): NO